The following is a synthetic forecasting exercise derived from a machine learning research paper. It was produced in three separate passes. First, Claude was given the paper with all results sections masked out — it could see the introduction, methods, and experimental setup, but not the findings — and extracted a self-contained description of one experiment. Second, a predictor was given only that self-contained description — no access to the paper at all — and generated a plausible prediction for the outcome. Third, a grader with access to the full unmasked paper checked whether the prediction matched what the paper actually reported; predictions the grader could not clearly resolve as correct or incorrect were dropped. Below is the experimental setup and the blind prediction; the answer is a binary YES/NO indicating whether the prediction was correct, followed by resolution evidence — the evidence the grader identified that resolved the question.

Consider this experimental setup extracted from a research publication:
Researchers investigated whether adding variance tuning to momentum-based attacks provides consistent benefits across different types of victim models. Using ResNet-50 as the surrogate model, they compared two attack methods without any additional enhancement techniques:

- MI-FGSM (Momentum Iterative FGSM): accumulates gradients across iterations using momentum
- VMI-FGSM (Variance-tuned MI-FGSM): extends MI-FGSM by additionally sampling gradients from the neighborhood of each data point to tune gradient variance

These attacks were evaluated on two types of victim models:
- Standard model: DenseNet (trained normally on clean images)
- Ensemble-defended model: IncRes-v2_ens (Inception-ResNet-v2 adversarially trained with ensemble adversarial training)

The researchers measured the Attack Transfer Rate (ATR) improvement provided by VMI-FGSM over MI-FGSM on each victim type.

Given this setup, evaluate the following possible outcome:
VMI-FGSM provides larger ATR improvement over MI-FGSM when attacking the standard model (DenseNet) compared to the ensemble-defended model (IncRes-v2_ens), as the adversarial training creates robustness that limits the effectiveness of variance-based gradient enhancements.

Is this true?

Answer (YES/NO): YES